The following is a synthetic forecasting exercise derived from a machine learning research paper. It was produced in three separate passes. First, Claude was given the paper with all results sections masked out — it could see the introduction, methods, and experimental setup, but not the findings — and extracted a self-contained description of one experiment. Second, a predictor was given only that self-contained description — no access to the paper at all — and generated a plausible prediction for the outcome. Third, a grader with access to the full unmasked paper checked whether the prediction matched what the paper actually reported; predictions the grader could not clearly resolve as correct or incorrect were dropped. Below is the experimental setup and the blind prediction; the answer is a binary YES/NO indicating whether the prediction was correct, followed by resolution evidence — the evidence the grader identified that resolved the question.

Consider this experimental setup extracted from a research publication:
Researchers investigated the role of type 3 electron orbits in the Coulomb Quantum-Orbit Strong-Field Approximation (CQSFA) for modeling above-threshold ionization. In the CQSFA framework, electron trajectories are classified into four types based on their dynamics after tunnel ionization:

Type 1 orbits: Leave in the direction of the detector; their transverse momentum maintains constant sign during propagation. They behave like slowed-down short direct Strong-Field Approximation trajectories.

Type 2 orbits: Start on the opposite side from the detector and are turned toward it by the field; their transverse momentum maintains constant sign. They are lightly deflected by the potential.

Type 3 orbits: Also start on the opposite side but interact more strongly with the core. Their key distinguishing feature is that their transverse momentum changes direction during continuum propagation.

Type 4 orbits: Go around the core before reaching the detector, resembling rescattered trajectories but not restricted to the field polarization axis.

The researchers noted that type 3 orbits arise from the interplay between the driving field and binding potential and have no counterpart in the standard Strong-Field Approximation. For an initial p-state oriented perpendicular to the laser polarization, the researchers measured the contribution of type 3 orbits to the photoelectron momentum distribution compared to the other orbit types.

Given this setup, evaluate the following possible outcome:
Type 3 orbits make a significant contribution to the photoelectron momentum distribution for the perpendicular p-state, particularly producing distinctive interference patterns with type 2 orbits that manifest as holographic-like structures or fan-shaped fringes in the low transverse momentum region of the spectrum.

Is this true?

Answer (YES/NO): NO